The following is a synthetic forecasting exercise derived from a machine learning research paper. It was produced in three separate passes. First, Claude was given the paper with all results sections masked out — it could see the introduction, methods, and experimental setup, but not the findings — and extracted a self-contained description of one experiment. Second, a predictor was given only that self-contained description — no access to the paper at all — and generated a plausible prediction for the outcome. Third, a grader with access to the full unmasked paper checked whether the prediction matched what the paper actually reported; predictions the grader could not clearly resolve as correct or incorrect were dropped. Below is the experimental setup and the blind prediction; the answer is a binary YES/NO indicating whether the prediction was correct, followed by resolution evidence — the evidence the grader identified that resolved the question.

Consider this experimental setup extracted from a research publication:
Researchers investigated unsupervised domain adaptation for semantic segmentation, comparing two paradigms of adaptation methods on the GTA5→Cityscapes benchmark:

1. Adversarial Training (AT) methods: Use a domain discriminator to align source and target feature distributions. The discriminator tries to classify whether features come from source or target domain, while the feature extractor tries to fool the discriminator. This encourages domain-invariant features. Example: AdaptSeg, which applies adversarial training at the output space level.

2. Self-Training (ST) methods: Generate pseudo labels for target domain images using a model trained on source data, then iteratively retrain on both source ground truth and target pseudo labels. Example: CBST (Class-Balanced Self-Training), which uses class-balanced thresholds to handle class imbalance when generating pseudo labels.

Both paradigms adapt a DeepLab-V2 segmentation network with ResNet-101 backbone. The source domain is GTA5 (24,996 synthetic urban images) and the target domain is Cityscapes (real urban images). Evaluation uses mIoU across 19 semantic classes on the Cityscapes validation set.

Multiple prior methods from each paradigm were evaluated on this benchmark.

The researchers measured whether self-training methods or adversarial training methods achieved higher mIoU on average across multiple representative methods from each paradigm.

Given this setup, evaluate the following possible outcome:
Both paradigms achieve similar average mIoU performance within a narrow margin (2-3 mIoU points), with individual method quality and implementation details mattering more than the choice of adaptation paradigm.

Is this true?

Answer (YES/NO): NO